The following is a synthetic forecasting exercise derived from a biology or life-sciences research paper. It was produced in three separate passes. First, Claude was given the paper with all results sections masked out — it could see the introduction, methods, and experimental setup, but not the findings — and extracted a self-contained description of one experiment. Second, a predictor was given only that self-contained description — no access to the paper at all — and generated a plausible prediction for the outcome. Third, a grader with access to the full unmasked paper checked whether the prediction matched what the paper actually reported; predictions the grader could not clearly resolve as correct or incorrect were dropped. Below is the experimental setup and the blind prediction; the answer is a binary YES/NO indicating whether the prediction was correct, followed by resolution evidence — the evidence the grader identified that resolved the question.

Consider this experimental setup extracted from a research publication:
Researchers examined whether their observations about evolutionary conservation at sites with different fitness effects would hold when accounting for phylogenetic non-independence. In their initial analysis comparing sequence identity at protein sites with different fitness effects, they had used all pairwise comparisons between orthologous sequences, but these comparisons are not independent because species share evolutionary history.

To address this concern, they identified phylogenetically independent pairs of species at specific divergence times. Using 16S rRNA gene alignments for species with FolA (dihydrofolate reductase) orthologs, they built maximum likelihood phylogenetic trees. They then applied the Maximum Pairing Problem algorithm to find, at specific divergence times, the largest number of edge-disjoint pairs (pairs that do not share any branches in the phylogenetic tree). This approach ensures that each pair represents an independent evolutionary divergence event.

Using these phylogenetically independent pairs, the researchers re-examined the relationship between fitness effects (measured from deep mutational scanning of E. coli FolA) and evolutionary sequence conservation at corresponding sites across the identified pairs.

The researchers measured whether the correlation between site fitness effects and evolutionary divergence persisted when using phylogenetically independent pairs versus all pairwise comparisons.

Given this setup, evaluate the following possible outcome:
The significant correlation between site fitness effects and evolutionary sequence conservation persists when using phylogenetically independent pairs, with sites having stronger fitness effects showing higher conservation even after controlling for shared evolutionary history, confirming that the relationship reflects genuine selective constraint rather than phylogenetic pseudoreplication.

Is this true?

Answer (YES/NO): YES